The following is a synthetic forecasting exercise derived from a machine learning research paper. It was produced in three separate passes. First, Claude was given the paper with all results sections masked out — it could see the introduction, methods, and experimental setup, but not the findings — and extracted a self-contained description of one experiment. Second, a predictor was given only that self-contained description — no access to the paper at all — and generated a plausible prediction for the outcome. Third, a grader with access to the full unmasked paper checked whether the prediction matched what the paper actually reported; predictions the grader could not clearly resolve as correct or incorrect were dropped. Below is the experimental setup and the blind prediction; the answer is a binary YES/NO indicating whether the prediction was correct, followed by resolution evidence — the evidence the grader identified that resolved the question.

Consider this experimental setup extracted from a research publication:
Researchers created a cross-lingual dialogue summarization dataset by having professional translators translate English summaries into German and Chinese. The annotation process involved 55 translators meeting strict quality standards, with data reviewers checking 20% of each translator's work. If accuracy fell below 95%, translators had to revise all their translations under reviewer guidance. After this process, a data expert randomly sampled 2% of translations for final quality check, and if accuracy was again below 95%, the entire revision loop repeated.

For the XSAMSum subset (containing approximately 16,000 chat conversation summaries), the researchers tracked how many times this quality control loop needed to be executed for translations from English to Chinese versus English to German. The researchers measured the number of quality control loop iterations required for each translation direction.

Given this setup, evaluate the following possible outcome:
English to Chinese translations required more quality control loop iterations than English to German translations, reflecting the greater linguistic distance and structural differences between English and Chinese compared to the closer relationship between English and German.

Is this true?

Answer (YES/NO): YES